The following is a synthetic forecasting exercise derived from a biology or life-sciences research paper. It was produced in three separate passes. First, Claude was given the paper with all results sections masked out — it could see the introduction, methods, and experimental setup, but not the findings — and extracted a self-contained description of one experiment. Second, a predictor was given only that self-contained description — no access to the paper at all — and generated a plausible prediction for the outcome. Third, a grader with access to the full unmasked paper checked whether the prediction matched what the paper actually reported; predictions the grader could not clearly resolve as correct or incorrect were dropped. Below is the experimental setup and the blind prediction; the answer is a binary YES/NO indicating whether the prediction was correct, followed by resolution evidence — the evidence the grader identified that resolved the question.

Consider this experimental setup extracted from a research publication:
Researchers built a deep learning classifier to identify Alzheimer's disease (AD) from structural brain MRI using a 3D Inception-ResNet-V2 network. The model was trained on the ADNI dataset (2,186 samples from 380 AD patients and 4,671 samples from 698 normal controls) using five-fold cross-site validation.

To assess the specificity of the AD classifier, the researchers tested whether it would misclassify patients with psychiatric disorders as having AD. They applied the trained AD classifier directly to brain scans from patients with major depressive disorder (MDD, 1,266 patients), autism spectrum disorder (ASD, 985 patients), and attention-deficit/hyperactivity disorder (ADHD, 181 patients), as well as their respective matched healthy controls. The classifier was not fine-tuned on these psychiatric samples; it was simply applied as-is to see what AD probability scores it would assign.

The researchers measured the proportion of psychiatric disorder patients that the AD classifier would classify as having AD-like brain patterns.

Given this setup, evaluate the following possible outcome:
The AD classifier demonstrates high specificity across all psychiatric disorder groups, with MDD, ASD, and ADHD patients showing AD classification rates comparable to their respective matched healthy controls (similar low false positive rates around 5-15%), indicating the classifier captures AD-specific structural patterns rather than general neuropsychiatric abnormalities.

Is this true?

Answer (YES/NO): NO